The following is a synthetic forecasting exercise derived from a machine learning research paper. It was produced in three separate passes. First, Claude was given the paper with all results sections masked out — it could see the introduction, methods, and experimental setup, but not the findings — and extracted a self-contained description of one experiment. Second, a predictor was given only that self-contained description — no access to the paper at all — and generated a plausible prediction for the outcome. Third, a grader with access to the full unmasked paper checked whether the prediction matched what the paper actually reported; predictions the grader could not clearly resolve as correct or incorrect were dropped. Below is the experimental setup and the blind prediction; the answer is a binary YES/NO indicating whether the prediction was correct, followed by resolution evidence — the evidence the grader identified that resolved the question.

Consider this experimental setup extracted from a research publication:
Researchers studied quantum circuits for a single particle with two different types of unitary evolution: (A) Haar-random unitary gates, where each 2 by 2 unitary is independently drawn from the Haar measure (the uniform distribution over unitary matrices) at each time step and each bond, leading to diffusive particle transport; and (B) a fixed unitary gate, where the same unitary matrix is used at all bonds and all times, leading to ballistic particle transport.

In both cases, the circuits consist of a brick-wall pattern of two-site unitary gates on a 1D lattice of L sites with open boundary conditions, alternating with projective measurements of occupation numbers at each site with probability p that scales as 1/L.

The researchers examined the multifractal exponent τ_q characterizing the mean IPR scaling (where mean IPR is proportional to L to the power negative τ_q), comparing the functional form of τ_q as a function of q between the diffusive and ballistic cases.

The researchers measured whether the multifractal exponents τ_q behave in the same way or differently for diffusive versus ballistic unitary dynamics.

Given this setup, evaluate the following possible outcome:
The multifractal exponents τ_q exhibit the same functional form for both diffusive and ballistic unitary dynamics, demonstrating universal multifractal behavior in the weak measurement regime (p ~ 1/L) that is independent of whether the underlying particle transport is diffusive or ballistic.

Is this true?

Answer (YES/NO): NO